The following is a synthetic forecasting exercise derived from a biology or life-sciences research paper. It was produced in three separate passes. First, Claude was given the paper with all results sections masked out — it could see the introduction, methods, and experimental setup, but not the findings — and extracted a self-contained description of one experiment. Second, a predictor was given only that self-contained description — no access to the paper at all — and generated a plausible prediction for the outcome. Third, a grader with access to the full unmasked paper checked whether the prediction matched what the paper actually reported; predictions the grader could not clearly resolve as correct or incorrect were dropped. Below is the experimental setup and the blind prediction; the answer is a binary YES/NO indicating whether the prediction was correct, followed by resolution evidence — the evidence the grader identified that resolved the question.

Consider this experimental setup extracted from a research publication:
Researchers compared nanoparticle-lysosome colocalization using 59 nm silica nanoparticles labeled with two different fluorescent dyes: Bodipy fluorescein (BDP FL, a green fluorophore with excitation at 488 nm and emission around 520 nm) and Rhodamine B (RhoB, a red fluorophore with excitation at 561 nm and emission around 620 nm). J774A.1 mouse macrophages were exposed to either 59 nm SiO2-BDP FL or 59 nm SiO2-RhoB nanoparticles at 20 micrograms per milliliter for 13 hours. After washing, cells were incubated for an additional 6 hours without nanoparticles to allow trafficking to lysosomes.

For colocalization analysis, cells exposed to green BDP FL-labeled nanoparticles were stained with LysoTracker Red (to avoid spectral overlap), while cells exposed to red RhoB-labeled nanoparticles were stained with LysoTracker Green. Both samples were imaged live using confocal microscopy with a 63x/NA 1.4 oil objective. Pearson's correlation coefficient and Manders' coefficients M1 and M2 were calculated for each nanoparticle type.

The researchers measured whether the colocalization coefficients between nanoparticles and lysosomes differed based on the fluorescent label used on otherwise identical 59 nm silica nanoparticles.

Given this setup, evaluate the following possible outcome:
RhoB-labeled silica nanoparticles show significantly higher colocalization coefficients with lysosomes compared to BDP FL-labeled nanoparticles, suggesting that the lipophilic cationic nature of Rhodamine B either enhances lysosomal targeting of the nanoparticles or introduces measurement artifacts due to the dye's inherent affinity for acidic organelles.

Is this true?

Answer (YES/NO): NO